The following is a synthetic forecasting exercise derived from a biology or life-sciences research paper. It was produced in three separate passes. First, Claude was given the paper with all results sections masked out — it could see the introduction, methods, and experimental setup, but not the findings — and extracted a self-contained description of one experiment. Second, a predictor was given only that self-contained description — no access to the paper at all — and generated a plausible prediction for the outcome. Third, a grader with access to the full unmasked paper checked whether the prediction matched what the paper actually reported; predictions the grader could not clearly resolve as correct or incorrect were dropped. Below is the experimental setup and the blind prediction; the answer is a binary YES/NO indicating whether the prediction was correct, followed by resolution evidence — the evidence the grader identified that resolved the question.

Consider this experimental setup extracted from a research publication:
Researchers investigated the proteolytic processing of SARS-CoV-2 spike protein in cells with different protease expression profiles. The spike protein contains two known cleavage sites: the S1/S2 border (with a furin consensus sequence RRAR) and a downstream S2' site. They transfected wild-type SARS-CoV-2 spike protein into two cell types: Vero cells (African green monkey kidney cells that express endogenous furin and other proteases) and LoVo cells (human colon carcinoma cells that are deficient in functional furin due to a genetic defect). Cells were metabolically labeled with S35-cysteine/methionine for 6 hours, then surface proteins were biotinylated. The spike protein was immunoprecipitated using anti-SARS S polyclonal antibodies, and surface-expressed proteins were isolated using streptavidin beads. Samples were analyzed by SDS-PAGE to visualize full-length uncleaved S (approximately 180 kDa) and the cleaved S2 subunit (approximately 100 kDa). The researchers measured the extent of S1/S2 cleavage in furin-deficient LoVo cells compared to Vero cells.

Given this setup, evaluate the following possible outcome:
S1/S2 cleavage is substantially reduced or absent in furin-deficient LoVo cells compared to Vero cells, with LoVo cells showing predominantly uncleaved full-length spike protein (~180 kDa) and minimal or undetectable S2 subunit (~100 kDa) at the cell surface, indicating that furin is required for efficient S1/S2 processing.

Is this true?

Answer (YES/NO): NO